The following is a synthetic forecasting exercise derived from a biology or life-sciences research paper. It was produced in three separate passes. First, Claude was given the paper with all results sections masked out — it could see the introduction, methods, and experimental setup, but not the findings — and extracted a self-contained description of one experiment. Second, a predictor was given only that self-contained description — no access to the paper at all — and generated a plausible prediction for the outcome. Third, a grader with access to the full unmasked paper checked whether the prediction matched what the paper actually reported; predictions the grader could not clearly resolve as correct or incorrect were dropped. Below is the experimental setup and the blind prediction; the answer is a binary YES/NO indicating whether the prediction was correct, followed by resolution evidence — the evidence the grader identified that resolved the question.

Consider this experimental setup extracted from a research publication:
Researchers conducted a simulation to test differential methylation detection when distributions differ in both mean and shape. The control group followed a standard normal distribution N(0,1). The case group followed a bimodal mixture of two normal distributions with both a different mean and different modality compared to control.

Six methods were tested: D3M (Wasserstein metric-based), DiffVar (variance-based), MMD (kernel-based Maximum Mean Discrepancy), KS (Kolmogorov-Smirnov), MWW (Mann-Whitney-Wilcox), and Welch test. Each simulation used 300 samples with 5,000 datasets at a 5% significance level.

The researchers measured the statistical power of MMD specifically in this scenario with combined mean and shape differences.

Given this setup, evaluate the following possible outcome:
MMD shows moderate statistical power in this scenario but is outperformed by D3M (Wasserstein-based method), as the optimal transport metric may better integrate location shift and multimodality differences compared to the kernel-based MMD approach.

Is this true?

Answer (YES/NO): YES